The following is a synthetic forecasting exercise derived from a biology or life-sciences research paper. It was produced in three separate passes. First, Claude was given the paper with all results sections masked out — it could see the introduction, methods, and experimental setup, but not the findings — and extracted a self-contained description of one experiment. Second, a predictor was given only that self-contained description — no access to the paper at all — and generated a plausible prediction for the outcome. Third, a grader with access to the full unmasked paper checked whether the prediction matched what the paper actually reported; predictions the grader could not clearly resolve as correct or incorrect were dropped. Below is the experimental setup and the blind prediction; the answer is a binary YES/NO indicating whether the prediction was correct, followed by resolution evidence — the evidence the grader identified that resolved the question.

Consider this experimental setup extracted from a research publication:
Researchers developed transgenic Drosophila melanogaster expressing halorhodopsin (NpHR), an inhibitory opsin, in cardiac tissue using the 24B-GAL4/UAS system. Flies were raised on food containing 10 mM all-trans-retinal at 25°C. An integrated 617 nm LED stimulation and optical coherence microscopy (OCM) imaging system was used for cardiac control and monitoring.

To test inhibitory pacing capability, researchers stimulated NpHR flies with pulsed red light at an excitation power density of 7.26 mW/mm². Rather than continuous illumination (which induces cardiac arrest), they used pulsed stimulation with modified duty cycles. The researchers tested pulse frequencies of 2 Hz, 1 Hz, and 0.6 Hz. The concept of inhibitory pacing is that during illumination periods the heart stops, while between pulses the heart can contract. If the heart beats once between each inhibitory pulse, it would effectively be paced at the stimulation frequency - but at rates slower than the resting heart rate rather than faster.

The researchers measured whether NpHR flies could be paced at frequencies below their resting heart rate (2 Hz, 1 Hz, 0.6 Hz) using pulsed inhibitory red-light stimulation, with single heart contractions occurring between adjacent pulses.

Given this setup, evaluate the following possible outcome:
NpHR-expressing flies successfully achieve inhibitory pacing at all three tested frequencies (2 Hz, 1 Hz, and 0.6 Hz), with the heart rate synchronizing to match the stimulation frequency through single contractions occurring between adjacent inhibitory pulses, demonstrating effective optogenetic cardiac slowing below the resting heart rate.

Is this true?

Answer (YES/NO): YES